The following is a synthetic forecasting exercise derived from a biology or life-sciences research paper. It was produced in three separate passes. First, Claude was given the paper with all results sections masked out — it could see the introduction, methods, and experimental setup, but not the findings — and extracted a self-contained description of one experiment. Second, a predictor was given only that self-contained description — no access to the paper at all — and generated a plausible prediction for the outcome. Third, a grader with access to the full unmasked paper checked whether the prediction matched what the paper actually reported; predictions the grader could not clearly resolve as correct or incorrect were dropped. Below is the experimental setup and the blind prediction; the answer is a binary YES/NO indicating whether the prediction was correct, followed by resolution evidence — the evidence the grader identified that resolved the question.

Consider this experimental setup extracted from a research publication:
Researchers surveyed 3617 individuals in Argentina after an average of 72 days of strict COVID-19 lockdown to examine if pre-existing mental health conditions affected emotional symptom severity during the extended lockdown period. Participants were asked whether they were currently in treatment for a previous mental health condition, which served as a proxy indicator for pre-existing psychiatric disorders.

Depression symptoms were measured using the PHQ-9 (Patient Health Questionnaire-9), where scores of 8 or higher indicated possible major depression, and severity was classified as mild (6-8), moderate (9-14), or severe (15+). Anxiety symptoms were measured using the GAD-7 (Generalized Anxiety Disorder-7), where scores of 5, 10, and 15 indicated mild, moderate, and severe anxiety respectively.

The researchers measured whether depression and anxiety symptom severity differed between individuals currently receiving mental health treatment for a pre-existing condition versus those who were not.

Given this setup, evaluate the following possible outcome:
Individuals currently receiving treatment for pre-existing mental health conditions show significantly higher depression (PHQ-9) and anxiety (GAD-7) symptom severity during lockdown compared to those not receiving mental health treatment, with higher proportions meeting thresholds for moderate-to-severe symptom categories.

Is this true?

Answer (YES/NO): YES